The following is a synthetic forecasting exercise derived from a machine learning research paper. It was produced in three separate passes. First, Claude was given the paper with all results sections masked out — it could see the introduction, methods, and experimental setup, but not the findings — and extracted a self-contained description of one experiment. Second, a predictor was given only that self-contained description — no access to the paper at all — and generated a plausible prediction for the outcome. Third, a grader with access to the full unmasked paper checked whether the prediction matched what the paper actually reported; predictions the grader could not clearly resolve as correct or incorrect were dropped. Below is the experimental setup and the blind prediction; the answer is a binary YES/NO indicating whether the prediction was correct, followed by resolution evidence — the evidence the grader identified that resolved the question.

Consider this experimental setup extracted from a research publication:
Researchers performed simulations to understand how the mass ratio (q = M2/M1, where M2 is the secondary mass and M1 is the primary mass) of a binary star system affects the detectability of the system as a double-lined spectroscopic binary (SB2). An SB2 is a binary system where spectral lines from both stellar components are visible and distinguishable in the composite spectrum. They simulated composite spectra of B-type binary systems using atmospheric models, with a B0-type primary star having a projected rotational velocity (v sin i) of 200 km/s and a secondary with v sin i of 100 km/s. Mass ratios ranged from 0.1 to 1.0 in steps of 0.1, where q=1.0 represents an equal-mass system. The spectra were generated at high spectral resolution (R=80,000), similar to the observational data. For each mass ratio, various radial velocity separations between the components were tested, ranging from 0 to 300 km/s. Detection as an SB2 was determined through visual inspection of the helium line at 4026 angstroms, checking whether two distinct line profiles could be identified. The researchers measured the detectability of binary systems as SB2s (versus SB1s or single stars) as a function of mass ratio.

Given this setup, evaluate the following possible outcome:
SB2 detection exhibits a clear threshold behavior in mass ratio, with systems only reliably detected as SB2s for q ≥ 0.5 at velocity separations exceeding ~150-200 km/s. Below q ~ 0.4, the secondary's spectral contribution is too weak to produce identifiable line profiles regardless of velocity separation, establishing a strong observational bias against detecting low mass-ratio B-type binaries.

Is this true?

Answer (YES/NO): NO